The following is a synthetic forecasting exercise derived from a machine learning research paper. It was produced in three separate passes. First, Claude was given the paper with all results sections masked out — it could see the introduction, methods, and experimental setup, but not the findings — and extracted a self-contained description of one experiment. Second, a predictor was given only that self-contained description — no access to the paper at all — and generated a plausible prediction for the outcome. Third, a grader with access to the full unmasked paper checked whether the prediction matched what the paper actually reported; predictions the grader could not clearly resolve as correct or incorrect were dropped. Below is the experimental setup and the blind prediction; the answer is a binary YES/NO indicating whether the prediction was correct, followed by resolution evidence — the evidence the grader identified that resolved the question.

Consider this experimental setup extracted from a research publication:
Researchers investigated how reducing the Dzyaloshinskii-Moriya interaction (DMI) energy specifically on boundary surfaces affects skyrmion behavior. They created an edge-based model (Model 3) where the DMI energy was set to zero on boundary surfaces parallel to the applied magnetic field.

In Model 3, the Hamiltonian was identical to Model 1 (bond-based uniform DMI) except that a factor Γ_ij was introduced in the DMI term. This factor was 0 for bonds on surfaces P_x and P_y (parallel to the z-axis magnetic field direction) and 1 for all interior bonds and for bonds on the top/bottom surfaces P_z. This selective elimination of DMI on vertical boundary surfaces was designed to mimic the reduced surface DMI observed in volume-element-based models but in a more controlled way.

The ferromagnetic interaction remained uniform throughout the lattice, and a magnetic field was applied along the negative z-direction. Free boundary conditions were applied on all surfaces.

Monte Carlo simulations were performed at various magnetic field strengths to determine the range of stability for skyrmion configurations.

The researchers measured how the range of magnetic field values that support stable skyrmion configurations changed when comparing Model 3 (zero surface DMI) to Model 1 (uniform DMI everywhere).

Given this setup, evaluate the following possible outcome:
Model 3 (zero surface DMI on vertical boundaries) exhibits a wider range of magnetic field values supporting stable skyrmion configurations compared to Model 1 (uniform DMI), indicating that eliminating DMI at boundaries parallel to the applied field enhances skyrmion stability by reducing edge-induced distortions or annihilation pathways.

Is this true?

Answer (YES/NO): YES